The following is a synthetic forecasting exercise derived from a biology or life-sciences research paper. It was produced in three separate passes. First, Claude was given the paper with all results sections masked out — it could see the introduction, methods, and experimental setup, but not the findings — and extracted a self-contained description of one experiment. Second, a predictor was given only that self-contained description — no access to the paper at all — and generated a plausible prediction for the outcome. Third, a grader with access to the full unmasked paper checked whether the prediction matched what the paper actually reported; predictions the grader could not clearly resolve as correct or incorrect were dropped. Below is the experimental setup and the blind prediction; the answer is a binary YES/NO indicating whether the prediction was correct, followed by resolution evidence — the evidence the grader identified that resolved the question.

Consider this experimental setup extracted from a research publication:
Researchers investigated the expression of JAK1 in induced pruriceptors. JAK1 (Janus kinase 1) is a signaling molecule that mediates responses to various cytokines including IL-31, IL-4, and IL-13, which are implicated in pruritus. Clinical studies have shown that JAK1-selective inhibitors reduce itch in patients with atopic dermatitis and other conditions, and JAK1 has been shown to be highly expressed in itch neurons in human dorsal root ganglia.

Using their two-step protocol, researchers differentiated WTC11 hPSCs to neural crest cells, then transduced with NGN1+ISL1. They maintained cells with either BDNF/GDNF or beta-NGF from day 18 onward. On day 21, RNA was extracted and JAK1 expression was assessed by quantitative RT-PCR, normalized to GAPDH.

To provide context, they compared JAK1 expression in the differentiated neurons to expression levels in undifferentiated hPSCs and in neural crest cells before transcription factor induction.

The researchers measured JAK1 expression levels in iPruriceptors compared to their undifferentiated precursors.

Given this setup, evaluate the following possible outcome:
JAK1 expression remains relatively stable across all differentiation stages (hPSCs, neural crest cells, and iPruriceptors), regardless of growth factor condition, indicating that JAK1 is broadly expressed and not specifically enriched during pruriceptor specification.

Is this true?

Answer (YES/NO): NO